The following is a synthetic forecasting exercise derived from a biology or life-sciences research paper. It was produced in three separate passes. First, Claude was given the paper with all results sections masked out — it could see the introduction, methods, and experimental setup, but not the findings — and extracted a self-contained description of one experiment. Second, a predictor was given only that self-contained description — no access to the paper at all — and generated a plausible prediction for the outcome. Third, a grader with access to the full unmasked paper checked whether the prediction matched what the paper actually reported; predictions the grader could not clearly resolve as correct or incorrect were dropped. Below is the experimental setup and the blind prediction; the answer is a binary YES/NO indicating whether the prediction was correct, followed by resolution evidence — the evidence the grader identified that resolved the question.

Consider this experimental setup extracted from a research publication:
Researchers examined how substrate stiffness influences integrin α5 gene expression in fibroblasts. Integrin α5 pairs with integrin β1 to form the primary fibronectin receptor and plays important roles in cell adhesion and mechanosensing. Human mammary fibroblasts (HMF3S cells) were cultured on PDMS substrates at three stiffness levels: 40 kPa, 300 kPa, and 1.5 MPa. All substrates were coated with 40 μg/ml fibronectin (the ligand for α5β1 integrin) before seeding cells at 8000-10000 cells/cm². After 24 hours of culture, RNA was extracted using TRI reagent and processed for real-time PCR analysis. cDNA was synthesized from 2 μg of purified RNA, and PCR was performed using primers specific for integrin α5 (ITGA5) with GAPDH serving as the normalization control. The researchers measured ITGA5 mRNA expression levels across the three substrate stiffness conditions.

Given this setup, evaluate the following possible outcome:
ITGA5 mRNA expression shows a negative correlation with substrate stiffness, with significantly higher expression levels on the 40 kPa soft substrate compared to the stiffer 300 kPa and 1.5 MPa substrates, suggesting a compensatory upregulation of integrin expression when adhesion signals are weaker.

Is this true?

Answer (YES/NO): NO